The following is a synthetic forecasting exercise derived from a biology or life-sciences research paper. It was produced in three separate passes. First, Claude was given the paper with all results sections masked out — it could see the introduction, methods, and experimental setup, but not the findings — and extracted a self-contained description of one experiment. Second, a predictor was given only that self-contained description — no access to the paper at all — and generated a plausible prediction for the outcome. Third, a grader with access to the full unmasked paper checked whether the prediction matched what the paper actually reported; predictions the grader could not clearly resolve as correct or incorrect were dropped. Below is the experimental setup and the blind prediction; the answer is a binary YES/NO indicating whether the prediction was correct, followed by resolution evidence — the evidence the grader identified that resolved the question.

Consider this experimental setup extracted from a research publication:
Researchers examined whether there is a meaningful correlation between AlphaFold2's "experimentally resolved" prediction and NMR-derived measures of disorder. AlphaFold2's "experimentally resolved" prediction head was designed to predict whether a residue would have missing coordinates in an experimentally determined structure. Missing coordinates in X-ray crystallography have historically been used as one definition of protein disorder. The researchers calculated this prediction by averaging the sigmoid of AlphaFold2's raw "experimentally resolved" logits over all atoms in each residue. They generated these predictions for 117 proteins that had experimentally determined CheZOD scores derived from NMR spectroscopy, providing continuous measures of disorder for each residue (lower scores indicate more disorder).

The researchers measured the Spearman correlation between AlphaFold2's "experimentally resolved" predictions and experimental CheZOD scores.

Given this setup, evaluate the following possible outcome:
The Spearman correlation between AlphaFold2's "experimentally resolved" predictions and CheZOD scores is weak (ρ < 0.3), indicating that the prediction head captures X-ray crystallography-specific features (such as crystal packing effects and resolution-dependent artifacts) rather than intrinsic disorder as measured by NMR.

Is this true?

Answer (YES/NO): NO